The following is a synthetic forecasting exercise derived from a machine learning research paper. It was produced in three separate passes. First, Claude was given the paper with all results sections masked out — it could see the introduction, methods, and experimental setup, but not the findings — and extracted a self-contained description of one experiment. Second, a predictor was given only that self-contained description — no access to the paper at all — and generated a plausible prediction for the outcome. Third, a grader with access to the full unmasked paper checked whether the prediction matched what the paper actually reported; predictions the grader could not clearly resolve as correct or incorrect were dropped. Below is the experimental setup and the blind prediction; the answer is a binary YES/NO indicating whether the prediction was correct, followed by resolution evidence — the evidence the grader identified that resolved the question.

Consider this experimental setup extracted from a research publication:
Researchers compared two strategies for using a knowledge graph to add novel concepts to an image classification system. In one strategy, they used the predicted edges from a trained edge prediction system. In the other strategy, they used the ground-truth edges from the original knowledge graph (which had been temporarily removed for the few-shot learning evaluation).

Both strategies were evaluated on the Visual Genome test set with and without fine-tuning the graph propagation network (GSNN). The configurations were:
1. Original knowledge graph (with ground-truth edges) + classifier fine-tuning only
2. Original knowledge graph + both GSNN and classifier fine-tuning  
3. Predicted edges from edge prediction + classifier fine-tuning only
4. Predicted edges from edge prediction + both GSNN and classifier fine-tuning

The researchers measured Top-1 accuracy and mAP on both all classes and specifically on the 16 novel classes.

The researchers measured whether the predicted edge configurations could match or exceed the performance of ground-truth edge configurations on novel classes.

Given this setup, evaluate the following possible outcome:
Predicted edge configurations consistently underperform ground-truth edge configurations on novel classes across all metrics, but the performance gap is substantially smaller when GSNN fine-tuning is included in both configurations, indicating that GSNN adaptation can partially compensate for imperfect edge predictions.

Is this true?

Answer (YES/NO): NO